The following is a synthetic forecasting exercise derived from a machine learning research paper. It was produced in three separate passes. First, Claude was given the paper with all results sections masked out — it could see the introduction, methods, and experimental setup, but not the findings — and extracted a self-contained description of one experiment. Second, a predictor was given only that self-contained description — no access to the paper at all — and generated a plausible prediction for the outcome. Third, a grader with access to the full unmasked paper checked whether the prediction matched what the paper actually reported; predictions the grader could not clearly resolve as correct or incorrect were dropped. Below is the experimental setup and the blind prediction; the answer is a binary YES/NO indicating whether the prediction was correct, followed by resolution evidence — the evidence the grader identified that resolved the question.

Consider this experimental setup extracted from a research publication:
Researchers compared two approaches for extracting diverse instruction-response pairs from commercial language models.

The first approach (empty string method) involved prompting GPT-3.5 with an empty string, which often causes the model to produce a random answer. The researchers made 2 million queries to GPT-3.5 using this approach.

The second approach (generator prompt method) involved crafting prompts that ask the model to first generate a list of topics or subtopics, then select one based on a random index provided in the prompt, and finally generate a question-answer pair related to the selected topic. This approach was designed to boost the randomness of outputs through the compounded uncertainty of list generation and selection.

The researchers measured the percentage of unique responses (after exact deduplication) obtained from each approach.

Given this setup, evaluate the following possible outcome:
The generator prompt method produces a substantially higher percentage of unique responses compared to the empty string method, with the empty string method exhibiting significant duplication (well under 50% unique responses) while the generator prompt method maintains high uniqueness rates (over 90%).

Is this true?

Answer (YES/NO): NO